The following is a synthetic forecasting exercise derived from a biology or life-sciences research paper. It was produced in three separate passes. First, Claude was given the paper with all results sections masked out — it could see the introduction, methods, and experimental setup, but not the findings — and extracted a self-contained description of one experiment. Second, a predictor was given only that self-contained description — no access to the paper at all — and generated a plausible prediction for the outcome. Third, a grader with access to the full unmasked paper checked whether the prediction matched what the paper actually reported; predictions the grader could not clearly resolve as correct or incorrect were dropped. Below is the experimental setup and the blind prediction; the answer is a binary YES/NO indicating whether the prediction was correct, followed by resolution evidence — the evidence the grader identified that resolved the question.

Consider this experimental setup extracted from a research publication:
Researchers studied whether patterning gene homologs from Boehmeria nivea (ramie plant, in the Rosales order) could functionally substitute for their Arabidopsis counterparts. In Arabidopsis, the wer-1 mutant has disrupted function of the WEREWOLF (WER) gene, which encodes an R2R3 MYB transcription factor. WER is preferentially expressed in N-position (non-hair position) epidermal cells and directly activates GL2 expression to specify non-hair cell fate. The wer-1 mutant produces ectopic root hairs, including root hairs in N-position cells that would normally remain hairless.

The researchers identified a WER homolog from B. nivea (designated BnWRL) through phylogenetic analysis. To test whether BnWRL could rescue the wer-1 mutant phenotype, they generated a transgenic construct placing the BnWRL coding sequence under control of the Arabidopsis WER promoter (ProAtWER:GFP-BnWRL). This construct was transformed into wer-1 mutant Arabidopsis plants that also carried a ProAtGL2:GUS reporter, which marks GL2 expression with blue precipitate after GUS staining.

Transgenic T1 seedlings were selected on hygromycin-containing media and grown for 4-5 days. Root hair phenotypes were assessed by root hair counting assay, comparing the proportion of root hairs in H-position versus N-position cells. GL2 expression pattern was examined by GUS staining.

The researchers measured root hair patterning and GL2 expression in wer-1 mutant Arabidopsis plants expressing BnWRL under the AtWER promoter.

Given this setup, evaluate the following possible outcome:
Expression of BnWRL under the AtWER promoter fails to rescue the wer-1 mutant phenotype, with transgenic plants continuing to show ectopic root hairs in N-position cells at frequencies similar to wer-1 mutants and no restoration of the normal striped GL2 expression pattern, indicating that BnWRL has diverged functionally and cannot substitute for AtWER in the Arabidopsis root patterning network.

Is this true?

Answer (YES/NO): NO